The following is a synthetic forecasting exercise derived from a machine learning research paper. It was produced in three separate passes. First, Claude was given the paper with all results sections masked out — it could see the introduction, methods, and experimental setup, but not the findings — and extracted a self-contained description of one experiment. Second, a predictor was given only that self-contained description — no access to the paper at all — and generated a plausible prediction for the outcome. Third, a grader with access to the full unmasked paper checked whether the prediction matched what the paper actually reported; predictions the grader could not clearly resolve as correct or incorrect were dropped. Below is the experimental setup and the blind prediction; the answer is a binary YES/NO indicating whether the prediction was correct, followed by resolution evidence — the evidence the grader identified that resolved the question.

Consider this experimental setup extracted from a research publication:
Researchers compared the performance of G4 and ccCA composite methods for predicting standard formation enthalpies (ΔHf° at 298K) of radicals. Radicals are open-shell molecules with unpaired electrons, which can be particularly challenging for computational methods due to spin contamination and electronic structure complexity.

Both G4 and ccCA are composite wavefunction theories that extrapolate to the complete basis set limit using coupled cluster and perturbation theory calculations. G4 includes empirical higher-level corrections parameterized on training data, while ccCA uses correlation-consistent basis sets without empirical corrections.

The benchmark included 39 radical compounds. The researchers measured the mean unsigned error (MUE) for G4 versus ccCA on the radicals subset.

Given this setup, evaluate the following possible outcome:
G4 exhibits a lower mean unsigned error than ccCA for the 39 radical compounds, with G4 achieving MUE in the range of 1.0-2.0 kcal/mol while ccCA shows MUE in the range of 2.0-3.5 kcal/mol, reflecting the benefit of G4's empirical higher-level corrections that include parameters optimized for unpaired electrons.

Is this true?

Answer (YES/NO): NO